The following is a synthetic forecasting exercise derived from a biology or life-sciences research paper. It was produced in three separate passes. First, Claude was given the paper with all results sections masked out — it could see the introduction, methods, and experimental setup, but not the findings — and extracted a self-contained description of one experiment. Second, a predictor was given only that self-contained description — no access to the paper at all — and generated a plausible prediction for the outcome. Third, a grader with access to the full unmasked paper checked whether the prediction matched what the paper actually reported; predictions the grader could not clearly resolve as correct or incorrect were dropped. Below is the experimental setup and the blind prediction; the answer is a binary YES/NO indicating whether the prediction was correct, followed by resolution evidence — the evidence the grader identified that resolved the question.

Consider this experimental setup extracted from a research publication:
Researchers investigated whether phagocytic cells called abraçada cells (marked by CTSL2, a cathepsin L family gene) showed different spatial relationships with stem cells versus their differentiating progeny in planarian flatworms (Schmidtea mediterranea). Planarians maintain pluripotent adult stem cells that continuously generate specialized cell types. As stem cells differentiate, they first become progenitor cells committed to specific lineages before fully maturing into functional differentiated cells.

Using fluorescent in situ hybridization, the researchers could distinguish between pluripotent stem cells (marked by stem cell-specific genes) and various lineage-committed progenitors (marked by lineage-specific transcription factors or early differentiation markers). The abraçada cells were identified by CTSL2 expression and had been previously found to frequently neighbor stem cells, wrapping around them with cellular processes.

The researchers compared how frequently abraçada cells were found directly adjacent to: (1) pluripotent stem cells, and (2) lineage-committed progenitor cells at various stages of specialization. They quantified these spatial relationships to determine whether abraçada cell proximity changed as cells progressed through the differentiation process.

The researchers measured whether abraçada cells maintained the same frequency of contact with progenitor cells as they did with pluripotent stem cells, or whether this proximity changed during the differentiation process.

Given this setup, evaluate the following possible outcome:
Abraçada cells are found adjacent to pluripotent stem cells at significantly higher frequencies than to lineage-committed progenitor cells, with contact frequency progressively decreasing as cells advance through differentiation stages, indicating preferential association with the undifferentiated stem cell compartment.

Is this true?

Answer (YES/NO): YES